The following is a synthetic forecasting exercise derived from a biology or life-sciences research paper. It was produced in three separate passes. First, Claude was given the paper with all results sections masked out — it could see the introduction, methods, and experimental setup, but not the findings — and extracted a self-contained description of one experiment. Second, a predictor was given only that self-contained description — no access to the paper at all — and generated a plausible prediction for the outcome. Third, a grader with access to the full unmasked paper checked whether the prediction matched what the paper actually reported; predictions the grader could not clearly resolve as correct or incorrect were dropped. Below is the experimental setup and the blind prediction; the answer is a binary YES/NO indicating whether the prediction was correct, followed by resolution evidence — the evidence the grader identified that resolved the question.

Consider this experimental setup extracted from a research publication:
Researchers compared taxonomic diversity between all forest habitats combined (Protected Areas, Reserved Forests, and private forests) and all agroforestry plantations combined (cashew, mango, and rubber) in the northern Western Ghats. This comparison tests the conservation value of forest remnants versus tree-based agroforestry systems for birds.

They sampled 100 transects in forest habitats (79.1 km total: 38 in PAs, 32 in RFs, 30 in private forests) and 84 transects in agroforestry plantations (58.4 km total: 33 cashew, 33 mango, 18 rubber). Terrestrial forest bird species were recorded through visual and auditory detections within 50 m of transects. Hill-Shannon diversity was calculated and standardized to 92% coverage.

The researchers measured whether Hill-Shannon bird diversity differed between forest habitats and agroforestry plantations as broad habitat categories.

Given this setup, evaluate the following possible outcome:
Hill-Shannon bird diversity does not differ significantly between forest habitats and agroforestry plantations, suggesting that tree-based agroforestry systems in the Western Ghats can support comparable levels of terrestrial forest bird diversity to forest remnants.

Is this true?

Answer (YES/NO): NO